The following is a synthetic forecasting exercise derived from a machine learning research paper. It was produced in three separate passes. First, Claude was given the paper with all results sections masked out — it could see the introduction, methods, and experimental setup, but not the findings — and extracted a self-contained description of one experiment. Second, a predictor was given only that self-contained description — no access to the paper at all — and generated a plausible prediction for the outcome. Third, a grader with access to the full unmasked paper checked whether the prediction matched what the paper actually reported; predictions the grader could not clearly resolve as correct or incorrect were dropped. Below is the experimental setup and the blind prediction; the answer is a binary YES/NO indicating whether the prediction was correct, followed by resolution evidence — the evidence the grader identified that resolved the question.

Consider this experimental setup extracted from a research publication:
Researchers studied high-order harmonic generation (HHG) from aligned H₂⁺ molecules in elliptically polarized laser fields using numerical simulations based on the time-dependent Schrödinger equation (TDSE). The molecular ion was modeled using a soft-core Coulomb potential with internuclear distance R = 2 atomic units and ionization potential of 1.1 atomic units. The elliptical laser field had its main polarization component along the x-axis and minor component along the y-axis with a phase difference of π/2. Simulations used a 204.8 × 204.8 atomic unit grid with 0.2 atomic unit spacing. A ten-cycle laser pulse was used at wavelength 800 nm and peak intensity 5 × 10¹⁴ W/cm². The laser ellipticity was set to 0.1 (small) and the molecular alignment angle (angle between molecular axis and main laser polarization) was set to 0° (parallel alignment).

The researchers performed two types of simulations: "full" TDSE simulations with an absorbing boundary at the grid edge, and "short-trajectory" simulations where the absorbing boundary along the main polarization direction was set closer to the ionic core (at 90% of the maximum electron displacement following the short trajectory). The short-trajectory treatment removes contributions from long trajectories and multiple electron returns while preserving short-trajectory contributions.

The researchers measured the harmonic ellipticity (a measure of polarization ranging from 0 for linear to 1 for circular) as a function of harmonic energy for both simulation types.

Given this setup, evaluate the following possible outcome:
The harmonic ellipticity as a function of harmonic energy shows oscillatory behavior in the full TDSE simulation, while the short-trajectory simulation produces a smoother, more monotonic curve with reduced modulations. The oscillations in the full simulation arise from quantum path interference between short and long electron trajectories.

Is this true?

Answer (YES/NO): YES